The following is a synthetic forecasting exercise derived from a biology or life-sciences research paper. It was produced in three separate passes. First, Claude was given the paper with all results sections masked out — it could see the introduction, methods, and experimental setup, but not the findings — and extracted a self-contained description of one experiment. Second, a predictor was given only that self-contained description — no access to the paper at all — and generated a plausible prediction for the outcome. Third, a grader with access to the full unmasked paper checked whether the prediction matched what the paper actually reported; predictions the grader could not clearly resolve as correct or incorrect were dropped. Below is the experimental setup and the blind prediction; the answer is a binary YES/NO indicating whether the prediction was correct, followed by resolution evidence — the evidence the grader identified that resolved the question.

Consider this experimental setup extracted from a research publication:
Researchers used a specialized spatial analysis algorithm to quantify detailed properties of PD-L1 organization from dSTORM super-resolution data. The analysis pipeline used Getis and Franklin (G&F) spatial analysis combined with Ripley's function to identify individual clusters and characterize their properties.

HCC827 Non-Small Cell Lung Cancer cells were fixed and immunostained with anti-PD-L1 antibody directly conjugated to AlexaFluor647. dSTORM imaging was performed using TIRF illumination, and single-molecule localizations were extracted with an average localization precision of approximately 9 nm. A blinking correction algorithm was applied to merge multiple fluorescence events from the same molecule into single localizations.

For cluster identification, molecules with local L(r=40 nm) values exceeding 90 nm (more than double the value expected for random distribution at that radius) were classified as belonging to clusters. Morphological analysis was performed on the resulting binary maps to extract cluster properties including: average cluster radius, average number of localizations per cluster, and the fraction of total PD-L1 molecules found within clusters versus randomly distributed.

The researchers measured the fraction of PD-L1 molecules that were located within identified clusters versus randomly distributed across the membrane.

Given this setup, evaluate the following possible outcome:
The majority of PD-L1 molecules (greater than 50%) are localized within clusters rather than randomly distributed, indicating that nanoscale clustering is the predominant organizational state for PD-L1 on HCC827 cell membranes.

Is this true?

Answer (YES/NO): YES